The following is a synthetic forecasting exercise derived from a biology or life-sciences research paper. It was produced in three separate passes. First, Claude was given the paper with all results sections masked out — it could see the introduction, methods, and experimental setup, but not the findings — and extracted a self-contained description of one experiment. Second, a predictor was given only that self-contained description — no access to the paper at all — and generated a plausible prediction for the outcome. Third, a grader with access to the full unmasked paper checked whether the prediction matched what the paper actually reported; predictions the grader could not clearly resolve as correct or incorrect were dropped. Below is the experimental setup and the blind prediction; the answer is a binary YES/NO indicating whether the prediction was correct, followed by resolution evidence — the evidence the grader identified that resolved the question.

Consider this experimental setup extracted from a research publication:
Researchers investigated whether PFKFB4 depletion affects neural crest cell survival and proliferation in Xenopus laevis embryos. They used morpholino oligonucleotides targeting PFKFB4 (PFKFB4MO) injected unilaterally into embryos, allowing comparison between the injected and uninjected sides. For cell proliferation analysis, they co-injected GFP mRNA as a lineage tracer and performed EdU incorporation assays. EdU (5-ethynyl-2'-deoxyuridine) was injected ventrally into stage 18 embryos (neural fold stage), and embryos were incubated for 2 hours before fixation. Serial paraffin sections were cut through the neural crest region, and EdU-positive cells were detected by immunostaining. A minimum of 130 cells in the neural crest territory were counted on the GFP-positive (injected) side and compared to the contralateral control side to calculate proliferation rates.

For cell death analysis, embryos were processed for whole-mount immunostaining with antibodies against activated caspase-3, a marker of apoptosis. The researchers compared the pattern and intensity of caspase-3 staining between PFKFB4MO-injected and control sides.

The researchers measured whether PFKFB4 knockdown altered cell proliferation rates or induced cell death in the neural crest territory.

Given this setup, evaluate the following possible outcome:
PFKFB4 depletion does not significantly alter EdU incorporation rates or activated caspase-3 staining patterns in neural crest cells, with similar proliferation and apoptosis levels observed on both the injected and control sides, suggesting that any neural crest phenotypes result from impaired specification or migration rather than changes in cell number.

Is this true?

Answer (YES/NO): YES